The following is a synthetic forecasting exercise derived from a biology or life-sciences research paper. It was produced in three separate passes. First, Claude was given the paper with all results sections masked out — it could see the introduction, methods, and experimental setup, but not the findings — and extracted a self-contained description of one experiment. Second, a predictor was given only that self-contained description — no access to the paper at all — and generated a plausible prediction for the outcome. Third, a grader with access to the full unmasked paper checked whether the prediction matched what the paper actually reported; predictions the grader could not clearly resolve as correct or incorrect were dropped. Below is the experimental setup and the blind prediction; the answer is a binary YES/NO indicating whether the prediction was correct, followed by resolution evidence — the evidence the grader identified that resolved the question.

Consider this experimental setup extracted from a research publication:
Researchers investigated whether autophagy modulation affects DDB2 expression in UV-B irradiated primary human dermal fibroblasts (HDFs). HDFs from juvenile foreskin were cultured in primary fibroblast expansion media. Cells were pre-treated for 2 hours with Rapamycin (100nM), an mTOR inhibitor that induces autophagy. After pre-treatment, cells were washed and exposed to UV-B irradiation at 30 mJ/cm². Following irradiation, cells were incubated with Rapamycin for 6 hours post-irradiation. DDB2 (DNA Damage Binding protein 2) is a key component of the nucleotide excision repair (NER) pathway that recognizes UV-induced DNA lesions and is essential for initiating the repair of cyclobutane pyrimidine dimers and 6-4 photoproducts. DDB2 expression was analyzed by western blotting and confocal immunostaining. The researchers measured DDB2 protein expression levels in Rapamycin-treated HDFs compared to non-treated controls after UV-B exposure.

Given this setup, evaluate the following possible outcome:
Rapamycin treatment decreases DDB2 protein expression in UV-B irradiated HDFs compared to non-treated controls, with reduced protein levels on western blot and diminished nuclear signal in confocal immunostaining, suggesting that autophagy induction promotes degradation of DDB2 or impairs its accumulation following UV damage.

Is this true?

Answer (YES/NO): YES